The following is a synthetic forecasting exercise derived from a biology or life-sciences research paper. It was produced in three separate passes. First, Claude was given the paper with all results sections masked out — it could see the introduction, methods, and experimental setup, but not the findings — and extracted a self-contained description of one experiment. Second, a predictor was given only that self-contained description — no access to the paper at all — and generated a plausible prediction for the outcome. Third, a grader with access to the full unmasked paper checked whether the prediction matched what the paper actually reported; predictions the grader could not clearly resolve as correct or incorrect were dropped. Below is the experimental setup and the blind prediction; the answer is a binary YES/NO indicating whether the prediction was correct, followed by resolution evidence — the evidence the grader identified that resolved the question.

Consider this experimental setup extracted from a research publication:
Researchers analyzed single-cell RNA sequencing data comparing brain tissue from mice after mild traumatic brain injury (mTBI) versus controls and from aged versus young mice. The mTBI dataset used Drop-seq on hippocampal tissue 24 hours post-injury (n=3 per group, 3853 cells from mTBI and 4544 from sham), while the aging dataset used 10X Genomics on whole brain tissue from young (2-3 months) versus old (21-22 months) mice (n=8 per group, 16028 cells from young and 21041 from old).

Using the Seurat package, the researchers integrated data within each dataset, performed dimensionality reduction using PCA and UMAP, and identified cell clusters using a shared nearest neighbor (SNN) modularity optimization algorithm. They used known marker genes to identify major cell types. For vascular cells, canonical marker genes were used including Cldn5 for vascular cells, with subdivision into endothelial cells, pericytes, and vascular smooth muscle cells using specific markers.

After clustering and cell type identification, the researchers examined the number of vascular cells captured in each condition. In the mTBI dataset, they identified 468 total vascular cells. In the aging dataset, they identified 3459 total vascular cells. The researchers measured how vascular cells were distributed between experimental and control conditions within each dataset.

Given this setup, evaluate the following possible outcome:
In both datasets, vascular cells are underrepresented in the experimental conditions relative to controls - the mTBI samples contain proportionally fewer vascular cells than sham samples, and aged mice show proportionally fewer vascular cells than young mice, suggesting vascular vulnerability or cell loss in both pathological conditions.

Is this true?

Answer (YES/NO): NO